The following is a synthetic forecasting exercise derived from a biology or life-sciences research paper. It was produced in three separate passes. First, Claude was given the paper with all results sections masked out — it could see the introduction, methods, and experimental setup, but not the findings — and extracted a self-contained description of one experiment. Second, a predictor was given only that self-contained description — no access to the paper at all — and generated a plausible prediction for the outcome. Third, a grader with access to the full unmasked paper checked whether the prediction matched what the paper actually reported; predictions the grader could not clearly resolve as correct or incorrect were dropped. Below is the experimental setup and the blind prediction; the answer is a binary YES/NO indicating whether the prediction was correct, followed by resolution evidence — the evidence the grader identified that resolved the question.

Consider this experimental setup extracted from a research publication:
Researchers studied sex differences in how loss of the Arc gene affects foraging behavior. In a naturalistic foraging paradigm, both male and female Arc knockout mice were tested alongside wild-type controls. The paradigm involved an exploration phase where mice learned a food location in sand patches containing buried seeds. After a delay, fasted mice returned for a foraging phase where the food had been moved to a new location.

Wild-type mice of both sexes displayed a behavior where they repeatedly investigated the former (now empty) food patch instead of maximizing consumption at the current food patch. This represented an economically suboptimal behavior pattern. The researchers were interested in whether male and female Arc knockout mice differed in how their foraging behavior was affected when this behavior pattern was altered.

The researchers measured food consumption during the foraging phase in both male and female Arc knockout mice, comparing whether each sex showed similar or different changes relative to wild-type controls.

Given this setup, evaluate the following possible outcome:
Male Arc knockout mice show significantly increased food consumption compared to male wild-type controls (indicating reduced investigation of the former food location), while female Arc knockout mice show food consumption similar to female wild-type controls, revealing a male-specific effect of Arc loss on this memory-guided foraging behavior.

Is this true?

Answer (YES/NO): YES